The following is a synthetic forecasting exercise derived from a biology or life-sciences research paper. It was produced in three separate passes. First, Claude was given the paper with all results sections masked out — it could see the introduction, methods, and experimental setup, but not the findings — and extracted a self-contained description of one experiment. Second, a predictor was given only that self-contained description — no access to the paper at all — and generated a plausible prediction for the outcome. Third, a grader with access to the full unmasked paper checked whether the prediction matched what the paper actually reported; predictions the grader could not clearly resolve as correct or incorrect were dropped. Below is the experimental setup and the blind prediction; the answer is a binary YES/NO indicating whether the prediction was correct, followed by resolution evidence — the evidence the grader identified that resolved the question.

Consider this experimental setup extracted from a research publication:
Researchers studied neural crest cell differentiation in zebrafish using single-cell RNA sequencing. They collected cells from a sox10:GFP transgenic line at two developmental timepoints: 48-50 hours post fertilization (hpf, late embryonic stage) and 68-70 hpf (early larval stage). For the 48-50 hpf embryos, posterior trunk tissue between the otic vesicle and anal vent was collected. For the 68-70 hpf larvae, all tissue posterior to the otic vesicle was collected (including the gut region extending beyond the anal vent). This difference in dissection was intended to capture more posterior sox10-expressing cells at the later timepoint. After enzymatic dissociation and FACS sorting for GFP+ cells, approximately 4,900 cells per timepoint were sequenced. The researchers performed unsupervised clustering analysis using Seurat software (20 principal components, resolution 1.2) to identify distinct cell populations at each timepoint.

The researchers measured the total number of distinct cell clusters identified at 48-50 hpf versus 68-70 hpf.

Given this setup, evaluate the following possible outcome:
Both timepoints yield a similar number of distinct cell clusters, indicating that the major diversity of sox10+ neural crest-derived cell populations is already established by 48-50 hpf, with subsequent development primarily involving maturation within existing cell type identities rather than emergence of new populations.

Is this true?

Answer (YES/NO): NO